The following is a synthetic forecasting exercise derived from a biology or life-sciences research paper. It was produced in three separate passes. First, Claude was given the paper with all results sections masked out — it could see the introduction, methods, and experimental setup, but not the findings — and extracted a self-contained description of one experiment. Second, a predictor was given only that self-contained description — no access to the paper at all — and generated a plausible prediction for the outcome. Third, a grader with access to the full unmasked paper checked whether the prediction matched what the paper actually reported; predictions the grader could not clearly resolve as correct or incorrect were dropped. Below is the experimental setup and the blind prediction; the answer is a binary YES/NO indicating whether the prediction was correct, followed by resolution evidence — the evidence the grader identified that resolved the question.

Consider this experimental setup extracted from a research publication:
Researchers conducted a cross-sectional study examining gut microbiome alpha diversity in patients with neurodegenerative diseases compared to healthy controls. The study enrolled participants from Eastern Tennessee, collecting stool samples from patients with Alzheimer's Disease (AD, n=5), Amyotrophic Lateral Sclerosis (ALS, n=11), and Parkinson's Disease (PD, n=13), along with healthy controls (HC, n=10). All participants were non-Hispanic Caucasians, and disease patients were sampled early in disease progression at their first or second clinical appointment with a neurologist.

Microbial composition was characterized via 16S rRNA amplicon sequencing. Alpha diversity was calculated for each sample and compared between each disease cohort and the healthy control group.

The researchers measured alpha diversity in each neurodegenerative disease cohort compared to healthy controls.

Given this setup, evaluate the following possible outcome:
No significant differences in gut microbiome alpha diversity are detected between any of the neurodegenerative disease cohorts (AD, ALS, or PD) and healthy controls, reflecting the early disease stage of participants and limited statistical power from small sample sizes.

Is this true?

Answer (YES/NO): NO